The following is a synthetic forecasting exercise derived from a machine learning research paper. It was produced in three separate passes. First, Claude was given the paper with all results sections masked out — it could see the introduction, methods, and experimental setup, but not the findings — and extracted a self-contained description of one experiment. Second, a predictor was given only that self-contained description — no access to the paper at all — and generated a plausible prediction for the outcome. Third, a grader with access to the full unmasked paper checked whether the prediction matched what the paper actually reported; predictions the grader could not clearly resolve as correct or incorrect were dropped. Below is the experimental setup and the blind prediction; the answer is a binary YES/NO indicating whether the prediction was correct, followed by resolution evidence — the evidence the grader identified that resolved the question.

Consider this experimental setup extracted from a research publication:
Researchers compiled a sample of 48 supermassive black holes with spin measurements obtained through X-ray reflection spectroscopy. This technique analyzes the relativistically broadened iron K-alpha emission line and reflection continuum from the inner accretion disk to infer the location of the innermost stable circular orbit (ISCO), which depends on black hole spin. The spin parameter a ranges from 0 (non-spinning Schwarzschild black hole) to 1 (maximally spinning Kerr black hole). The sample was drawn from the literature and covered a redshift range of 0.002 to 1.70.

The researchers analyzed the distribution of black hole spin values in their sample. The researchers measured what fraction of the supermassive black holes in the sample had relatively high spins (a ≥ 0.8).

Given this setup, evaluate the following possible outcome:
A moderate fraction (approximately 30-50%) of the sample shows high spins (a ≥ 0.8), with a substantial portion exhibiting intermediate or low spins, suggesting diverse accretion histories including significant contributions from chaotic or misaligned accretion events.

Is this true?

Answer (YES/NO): NO